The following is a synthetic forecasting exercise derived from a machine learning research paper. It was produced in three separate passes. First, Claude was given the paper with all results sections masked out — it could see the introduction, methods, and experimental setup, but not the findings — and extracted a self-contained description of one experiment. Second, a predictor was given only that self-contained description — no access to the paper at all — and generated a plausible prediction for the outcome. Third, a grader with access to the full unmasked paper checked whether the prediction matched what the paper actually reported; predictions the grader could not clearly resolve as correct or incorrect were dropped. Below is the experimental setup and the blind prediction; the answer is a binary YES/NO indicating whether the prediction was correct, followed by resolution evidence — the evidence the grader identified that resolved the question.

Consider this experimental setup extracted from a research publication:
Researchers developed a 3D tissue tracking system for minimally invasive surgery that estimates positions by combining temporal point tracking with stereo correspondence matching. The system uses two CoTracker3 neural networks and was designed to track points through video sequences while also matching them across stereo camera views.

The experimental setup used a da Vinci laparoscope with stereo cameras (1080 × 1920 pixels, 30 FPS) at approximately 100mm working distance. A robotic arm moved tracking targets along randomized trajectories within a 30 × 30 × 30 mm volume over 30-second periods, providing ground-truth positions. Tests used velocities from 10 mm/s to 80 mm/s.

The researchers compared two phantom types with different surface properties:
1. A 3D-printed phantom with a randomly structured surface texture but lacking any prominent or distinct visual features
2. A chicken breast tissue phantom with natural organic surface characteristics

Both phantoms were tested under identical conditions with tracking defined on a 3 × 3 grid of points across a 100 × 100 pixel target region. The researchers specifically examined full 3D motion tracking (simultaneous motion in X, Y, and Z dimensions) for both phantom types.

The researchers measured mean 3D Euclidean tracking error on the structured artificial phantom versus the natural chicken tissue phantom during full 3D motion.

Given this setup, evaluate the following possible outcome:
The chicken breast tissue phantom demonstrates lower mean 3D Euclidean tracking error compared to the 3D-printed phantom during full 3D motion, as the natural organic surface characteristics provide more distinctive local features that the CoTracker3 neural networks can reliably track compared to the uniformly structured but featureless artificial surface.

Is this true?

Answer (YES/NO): YES